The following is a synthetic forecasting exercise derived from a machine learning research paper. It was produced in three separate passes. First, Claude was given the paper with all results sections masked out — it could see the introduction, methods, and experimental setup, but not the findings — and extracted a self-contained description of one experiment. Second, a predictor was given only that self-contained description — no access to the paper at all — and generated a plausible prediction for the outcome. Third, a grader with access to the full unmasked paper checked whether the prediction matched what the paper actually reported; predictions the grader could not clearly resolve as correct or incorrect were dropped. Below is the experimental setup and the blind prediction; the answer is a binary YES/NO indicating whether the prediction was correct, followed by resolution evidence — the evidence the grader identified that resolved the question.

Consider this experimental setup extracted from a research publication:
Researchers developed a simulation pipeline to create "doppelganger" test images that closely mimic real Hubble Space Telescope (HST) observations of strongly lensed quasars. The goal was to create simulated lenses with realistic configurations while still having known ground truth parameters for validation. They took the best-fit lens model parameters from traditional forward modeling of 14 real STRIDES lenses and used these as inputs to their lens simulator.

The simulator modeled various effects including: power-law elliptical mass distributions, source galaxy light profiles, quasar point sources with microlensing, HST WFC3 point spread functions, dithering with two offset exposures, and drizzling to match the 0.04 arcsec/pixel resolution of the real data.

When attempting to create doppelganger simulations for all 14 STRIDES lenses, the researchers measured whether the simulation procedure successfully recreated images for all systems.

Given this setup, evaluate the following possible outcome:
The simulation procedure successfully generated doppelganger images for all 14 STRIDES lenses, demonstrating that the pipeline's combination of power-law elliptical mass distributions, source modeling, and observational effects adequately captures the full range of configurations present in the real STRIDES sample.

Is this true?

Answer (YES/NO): NO